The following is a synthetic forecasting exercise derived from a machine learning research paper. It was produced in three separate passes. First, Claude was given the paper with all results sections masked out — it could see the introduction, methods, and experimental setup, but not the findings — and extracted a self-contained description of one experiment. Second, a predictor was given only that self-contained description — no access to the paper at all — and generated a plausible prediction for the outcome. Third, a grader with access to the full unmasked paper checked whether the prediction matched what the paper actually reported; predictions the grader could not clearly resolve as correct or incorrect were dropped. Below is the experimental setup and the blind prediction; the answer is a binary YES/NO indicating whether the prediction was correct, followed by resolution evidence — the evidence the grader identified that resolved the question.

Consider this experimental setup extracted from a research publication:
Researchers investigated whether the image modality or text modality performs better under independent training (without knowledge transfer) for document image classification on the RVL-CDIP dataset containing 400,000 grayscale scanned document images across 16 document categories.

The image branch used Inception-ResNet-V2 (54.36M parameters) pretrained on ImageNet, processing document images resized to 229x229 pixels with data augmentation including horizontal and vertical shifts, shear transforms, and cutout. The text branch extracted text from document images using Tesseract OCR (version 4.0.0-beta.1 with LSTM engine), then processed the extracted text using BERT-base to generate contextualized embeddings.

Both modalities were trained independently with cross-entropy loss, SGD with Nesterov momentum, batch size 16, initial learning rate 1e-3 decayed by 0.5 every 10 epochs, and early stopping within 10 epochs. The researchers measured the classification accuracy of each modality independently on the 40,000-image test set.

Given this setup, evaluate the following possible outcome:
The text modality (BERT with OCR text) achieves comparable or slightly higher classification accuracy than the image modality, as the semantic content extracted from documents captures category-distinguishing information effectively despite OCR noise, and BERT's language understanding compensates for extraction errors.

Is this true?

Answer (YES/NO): YES